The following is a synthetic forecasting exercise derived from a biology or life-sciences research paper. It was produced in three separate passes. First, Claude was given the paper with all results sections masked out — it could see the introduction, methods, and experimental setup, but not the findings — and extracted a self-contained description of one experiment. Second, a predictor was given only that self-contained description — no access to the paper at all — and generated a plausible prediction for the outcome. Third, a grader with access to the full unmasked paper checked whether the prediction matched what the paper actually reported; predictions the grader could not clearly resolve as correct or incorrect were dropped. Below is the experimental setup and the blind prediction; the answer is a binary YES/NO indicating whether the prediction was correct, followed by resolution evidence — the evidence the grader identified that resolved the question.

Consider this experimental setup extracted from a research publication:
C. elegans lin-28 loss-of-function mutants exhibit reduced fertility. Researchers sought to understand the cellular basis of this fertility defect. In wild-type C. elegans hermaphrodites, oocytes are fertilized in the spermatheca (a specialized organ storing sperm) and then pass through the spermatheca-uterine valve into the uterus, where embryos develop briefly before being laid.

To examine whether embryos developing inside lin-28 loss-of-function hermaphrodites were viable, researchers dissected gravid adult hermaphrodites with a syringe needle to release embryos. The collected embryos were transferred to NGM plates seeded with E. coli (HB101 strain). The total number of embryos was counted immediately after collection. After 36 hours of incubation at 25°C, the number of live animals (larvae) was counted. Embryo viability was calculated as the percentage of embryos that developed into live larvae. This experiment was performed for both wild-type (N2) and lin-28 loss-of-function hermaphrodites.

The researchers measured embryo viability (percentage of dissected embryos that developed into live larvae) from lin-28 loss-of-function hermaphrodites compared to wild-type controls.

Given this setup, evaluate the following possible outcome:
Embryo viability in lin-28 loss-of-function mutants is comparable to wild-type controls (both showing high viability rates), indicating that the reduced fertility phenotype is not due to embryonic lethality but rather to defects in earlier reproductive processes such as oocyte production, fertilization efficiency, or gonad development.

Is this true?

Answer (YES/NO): NO